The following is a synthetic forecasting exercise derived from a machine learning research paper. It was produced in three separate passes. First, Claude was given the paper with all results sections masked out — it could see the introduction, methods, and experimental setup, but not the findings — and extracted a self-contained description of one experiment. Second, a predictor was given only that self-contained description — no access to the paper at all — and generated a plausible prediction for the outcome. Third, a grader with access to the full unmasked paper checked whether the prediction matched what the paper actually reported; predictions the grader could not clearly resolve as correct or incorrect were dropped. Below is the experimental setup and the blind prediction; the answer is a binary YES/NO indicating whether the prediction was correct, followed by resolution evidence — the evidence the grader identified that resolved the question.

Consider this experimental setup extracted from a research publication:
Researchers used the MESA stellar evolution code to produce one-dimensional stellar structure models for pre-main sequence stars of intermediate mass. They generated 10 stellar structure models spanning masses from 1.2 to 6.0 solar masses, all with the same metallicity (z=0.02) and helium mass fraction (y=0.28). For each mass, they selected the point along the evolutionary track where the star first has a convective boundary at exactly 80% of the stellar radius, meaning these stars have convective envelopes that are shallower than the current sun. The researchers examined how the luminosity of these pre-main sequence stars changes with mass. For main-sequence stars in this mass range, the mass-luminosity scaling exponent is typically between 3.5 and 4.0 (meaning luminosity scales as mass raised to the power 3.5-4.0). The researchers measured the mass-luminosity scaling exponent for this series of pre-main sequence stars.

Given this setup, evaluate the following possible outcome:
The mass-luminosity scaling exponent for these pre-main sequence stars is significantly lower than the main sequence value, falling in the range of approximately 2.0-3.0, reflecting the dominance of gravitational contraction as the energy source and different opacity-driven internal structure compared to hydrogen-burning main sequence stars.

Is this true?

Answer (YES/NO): YES